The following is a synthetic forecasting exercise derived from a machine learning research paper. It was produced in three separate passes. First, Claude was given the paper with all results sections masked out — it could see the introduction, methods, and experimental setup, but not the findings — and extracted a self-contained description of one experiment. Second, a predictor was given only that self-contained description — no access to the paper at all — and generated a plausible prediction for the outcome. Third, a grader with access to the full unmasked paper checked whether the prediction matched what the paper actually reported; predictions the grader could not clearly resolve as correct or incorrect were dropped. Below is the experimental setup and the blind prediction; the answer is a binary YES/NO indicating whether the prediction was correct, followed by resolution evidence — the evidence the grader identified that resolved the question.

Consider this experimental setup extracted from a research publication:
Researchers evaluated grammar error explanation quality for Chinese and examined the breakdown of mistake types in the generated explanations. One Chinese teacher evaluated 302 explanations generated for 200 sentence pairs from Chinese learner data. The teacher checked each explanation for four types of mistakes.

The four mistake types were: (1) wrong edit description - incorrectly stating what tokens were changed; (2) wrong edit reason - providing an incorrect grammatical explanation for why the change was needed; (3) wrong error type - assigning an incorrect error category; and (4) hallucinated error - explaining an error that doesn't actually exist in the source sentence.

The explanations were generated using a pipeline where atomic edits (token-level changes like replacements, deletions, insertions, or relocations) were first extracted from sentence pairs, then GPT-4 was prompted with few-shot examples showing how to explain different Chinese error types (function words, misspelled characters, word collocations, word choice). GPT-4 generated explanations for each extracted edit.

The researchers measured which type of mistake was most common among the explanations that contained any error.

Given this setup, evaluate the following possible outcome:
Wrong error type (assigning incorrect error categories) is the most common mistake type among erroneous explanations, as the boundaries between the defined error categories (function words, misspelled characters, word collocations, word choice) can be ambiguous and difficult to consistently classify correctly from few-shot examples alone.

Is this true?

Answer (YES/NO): NO